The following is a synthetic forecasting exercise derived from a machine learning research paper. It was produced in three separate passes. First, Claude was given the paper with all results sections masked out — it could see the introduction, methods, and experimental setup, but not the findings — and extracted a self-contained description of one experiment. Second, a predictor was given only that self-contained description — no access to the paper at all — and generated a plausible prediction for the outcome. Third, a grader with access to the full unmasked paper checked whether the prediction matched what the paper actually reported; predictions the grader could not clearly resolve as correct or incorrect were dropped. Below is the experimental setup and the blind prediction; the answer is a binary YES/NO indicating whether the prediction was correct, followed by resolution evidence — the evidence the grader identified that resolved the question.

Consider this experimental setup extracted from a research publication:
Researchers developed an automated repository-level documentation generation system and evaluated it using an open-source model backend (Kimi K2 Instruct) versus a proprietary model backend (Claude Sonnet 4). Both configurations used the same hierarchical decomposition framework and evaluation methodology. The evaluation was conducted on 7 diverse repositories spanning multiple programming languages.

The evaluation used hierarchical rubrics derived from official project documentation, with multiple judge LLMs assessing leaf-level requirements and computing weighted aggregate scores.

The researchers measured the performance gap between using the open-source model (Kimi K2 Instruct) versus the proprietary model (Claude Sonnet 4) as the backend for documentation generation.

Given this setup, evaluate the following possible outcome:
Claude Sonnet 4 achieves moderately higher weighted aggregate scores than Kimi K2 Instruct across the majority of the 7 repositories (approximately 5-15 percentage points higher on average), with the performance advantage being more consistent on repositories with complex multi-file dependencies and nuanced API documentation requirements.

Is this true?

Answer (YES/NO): NO